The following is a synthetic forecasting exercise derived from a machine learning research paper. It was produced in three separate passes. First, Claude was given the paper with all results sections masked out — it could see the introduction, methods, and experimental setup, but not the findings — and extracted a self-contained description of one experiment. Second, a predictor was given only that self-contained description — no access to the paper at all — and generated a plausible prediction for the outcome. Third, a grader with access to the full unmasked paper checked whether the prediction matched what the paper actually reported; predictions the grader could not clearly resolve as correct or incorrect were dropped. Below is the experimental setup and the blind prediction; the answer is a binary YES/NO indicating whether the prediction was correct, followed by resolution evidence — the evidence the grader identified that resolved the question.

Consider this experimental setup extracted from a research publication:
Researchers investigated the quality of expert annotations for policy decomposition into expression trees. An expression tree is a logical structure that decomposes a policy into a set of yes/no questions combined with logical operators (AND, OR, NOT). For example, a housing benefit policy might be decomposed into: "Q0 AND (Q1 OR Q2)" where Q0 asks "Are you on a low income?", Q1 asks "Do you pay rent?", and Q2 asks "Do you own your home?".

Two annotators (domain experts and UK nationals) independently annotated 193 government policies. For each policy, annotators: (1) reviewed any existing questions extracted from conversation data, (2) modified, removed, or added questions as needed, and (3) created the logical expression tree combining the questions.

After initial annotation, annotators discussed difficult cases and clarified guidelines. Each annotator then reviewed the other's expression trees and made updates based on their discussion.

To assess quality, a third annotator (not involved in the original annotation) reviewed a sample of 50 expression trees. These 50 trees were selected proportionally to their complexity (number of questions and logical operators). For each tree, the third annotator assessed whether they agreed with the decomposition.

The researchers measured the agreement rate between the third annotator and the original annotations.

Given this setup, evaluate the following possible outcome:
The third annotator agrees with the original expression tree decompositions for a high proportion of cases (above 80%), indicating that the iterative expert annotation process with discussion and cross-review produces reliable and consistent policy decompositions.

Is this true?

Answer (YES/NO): YES